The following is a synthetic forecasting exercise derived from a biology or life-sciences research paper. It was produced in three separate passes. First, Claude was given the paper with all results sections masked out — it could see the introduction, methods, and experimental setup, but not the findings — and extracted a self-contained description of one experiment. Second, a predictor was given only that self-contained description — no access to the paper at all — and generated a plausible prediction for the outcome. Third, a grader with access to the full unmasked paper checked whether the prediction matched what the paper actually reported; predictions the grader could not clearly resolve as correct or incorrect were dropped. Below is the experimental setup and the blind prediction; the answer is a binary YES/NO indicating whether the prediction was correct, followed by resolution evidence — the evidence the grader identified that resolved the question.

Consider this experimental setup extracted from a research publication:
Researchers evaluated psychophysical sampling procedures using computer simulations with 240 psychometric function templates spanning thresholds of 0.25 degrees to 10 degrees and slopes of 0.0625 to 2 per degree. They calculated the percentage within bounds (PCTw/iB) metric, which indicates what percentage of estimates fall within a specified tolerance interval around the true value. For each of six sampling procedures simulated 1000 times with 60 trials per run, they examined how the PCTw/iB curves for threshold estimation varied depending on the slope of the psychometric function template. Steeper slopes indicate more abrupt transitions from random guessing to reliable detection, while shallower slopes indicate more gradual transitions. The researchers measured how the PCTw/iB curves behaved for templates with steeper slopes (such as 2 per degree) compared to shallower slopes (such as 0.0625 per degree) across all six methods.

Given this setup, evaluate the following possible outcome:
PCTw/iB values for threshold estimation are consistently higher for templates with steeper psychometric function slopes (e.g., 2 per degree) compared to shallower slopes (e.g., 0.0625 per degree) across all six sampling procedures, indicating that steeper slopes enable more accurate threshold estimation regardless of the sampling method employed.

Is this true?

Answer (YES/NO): YES